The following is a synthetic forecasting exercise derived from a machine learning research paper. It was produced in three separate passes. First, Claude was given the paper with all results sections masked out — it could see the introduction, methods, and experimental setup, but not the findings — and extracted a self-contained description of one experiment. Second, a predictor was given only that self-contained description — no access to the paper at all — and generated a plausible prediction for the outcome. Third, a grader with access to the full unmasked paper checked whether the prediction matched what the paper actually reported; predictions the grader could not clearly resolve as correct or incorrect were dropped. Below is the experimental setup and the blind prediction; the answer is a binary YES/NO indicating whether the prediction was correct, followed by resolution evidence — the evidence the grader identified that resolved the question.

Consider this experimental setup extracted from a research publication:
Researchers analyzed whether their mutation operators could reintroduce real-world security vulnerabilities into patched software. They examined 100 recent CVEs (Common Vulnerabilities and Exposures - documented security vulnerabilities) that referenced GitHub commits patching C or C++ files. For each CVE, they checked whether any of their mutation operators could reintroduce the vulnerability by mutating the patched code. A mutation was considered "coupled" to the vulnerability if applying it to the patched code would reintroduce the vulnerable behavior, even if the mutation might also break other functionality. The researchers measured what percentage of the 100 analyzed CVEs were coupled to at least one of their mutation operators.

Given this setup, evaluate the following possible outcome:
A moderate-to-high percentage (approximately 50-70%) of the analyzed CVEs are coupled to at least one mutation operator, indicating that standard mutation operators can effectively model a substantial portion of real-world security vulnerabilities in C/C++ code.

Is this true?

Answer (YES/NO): NO